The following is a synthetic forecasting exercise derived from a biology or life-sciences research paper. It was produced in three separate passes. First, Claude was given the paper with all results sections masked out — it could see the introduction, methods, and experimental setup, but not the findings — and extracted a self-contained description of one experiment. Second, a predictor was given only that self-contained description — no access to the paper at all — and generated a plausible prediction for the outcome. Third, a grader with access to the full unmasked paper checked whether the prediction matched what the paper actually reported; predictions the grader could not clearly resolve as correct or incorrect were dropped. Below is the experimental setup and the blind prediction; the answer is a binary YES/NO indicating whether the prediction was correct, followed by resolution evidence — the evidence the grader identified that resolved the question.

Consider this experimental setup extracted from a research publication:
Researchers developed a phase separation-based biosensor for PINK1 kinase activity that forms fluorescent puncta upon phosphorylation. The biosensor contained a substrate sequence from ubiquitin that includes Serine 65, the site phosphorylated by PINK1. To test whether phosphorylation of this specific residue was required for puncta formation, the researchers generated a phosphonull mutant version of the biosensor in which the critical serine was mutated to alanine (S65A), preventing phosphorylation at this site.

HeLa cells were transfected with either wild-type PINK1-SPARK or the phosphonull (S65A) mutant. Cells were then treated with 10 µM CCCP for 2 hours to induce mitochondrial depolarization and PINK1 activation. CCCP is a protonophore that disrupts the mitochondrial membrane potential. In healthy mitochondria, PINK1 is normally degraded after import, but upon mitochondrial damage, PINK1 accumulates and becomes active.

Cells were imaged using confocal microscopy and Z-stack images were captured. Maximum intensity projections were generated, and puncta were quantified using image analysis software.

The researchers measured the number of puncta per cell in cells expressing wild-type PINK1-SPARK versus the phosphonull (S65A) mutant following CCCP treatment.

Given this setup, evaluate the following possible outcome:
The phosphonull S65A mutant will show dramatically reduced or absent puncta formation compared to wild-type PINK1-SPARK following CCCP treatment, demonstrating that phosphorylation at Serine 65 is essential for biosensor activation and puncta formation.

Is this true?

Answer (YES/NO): YES